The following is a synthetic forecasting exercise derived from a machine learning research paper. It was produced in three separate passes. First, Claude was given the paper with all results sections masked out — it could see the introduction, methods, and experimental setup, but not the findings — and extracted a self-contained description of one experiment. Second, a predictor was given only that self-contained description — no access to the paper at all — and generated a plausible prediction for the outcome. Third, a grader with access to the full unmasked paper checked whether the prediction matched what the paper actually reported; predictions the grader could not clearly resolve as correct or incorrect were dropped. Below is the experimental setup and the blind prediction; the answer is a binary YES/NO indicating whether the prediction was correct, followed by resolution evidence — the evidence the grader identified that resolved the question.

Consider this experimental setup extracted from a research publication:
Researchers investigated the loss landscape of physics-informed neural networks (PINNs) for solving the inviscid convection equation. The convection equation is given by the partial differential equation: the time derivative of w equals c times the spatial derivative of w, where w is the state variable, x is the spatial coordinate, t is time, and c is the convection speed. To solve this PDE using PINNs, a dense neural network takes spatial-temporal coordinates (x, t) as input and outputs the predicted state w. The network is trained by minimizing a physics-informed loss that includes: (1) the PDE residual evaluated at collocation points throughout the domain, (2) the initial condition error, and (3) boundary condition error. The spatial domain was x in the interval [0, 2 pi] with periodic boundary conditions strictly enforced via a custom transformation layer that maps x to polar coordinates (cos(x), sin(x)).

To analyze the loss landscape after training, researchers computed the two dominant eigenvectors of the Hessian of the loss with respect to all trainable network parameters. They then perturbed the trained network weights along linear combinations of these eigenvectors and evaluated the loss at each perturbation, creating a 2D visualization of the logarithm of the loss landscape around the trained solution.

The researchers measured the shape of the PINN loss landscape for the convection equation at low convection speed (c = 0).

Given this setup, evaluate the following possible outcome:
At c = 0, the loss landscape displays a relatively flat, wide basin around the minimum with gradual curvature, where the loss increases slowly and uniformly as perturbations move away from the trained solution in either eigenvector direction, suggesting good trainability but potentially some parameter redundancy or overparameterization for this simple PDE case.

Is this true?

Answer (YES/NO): NO